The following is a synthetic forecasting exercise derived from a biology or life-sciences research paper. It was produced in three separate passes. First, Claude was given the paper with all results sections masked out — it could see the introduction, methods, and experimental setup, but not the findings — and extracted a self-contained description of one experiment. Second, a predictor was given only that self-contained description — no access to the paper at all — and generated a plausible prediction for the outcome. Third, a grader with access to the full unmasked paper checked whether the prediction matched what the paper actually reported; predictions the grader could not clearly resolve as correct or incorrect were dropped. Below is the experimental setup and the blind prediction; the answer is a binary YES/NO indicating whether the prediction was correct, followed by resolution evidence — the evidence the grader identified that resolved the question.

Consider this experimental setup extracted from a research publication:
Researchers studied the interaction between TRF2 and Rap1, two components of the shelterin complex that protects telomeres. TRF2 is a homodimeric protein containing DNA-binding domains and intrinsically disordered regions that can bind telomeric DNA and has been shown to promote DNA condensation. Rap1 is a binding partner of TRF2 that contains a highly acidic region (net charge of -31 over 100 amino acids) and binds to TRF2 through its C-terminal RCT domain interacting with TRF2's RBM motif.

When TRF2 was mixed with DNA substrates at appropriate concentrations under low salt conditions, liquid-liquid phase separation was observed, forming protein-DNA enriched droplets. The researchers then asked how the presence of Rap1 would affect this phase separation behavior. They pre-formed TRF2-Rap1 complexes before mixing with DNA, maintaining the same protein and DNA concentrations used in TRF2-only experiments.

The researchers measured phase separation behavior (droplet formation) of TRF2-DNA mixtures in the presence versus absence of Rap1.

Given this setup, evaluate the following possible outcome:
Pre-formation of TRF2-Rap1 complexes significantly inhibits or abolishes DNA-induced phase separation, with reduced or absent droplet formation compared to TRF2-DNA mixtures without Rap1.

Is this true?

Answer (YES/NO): NO